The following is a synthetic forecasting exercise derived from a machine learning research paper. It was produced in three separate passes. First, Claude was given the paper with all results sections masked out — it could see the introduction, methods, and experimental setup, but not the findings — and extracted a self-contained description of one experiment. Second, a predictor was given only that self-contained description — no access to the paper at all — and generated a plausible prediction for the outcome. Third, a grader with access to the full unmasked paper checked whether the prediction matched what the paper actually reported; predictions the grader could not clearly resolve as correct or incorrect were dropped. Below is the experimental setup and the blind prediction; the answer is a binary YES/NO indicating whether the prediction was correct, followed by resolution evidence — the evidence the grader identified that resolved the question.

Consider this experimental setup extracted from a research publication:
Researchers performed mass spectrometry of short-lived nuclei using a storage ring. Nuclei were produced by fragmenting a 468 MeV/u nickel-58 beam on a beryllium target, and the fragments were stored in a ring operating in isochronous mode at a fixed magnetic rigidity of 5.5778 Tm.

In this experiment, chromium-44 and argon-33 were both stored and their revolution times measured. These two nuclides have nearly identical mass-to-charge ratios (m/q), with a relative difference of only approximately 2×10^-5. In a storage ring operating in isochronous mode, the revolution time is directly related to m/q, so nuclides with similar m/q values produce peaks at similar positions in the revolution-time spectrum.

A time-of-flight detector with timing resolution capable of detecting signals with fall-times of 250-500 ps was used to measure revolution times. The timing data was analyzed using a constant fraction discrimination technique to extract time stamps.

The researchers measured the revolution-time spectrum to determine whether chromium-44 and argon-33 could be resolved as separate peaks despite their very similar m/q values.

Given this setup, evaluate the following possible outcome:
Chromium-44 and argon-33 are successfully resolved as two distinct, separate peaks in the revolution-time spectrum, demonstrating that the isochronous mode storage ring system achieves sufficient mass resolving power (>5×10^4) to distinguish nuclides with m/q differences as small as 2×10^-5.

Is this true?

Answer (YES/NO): YES